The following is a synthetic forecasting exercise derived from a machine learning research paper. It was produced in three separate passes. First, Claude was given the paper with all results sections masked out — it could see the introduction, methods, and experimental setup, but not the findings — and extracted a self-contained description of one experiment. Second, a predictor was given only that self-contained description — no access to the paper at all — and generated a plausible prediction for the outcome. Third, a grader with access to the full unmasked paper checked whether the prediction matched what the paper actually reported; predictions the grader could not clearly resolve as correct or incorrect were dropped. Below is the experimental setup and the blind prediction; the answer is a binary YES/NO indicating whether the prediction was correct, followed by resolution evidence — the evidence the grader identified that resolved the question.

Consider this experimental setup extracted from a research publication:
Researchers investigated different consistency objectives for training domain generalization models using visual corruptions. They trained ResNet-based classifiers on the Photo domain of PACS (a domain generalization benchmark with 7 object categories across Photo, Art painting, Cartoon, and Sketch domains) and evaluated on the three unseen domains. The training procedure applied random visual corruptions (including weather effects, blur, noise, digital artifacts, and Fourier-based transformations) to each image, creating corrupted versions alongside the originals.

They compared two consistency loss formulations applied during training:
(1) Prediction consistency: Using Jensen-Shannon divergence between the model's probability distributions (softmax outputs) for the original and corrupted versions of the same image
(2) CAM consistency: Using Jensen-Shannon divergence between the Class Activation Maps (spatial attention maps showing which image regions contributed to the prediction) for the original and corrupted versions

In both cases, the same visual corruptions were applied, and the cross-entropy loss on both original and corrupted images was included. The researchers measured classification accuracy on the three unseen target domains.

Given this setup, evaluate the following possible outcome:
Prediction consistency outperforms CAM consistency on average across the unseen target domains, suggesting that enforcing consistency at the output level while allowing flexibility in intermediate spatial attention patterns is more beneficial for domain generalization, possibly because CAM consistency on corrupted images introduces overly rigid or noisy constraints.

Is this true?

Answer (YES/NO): YES